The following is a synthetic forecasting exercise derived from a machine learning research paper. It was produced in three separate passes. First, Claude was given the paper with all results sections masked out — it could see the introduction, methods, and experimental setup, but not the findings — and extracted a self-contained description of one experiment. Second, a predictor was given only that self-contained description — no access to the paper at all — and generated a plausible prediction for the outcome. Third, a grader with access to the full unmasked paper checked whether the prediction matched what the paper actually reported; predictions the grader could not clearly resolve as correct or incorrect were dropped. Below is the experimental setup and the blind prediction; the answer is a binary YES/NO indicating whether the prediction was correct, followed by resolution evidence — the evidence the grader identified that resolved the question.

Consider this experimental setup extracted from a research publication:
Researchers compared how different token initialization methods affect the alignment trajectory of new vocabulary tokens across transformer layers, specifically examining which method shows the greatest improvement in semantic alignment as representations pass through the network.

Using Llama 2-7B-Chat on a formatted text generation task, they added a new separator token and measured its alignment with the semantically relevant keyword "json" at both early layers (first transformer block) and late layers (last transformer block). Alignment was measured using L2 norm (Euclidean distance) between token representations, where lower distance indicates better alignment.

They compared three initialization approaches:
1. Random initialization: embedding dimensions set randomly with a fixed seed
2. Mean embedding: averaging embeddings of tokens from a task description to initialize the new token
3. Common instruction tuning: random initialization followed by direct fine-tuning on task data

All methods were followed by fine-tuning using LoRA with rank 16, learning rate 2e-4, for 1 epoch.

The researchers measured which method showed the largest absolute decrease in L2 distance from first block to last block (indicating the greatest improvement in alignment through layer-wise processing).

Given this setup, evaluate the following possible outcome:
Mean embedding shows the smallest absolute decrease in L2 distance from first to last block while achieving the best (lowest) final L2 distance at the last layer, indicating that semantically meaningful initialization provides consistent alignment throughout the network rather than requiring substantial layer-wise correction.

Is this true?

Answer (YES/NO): NO